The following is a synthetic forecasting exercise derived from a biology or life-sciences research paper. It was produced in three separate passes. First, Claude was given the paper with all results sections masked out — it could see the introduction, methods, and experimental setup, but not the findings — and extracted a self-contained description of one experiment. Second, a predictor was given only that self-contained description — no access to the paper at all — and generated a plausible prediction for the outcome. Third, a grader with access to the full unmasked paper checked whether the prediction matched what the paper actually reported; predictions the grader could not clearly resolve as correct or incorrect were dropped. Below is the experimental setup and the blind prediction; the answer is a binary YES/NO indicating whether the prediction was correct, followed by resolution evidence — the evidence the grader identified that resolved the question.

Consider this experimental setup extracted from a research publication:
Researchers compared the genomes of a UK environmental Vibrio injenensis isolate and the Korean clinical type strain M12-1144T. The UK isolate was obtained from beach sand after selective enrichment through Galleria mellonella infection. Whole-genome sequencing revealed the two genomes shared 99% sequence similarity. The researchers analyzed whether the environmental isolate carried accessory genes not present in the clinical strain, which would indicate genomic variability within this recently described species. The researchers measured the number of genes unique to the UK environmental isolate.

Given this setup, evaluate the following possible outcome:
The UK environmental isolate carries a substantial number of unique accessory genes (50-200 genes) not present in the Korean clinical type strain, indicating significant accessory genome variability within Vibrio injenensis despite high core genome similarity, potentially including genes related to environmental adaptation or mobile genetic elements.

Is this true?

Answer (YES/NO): NO